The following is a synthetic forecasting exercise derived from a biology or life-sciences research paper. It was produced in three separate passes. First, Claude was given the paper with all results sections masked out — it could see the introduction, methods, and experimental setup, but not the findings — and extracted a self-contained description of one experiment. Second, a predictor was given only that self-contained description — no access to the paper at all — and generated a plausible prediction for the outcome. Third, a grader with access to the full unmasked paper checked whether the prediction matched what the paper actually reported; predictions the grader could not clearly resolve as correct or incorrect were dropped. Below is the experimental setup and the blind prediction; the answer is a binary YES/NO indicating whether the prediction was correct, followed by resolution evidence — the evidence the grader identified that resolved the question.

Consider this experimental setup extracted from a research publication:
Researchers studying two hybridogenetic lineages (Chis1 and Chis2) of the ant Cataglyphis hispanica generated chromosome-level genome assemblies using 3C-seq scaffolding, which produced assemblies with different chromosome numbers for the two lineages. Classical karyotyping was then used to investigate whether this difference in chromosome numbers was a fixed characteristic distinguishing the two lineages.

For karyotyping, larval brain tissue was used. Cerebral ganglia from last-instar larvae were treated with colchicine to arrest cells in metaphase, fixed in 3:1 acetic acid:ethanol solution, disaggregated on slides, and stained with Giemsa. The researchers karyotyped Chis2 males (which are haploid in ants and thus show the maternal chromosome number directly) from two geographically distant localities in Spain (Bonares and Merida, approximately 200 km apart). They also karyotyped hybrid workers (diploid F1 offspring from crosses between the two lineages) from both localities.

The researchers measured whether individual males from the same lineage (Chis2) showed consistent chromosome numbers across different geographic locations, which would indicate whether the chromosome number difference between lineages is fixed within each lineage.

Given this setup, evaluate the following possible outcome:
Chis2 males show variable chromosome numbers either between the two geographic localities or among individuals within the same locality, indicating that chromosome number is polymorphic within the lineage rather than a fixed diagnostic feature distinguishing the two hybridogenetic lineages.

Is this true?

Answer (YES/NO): NO